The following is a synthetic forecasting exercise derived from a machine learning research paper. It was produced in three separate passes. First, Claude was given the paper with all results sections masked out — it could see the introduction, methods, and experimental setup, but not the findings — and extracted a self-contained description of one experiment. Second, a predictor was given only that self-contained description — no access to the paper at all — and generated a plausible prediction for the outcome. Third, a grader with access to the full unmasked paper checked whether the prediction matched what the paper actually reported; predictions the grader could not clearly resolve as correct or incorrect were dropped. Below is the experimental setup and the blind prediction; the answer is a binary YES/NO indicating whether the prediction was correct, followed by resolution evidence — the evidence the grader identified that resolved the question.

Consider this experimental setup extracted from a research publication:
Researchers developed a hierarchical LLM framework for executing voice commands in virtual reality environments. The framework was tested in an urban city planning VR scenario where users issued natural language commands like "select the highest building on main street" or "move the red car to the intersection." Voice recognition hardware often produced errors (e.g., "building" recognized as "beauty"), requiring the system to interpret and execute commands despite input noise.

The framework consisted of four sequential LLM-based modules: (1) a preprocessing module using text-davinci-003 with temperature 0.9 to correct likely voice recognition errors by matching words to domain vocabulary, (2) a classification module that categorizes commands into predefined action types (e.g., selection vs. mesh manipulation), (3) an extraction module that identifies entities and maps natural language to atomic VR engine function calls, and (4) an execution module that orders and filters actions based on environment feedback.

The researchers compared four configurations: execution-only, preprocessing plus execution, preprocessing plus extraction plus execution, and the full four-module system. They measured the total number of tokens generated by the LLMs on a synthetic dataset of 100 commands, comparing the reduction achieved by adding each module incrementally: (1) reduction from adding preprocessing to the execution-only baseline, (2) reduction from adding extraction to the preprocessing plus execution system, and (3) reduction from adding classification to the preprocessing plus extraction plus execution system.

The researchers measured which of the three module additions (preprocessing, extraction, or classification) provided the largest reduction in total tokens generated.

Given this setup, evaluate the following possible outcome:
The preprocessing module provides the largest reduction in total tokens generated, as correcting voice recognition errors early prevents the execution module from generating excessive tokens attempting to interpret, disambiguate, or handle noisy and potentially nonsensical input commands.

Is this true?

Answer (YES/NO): YES